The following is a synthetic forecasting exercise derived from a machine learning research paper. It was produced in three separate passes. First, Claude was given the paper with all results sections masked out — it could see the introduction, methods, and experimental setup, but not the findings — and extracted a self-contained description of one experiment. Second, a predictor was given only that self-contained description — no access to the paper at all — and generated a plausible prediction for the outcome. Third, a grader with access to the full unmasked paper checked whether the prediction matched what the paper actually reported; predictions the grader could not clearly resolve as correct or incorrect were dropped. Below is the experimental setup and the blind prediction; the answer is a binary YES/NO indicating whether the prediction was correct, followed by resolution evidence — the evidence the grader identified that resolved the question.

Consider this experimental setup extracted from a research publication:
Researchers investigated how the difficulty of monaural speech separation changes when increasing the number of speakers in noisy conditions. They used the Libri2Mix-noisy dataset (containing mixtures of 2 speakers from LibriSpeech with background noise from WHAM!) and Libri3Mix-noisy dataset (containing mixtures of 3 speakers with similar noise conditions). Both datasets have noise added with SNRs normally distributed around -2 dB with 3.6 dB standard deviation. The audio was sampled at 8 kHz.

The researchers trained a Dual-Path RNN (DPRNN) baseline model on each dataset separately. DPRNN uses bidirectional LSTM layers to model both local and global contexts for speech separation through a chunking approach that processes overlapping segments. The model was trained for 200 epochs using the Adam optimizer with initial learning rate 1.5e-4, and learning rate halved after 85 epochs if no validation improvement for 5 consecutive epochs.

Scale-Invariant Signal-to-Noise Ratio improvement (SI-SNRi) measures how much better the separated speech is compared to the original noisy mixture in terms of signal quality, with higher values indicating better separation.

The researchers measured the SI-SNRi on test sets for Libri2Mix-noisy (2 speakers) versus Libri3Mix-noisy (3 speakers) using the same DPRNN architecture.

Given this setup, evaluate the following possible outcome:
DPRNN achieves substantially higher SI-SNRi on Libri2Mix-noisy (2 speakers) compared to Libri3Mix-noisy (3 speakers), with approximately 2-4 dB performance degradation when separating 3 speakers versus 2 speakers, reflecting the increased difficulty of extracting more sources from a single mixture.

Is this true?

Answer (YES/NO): NO